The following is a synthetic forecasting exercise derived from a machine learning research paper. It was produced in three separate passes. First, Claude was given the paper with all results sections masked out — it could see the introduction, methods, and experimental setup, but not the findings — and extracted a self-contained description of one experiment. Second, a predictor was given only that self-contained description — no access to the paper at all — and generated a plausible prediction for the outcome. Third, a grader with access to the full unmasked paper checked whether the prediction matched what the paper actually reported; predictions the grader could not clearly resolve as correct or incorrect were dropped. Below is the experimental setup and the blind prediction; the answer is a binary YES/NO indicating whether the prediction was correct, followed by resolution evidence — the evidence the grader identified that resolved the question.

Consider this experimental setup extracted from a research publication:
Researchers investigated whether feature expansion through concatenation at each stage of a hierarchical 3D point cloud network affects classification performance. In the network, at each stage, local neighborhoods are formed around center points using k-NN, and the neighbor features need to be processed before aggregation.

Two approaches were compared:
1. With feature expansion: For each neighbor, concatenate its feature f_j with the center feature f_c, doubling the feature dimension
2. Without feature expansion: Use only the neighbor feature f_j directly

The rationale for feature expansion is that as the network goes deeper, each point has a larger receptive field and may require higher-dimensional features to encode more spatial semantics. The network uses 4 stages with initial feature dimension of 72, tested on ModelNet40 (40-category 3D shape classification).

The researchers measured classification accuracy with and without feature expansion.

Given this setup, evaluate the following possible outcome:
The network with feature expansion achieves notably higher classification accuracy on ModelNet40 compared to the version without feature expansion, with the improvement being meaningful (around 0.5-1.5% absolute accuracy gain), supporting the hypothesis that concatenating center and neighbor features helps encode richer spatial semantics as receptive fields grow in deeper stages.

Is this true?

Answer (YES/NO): NO